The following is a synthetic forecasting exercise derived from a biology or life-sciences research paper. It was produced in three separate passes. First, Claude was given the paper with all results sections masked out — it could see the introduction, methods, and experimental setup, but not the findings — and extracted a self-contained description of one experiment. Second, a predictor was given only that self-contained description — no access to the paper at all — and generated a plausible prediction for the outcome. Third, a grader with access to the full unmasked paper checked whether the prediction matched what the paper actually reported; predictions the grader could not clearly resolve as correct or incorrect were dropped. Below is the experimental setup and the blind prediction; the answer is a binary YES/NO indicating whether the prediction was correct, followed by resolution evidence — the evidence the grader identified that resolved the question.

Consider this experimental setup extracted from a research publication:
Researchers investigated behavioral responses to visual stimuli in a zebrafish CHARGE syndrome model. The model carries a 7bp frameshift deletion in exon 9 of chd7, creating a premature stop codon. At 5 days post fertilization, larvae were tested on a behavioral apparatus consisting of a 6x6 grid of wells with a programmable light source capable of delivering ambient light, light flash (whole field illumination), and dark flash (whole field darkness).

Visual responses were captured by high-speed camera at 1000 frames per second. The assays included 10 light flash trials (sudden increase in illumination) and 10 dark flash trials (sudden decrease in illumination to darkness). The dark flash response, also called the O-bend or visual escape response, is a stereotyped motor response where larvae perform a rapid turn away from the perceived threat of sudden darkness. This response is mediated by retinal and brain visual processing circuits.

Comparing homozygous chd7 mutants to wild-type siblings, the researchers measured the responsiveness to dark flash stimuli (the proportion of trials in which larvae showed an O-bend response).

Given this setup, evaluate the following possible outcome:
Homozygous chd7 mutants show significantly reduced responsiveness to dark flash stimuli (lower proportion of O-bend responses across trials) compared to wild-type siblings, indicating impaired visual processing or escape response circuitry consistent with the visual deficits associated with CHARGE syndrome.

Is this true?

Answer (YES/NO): YES